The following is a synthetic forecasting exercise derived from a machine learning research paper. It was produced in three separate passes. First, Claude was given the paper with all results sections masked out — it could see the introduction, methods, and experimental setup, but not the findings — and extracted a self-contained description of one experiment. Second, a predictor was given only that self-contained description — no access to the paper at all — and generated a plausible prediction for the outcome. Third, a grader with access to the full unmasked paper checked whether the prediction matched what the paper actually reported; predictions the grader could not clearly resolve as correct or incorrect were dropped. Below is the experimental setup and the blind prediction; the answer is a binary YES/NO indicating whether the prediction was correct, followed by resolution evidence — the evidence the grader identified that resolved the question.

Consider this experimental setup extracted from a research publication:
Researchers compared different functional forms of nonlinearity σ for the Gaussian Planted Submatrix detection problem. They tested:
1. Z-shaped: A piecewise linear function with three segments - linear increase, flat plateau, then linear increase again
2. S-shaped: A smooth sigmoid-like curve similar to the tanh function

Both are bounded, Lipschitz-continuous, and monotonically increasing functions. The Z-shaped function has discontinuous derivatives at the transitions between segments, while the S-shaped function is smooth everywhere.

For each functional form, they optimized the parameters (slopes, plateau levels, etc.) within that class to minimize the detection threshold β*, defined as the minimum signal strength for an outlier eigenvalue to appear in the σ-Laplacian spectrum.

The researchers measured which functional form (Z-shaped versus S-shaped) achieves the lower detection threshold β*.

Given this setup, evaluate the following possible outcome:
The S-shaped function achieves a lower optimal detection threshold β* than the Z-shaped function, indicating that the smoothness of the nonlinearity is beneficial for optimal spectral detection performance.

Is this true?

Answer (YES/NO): YES